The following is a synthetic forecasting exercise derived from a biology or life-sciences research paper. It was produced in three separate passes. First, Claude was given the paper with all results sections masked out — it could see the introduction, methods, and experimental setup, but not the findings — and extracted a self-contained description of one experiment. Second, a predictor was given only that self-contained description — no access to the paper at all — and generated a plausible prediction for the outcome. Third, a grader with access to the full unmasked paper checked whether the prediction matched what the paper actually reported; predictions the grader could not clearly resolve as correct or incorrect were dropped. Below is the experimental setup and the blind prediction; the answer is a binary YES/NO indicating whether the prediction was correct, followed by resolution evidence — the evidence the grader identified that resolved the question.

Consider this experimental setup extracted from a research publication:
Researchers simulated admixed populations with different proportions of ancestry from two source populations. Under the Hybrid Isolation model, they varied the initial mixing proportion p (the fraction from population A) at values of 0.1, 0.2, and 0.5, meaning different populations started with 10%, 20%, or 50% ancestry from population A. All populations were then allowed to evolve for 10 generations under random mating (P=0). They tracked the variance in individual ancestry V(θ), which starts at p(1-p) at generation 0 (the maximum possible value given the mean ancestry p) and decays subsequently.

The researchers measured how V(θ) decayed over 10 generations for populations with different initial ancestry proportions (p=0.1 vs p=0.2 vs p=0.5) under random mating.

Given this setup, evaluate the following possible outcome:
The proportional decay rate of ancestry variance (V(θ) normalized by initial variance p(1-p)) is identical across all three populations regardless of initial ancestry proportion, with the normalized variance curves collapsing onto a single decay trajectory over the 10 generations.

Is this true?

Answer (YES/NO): YES